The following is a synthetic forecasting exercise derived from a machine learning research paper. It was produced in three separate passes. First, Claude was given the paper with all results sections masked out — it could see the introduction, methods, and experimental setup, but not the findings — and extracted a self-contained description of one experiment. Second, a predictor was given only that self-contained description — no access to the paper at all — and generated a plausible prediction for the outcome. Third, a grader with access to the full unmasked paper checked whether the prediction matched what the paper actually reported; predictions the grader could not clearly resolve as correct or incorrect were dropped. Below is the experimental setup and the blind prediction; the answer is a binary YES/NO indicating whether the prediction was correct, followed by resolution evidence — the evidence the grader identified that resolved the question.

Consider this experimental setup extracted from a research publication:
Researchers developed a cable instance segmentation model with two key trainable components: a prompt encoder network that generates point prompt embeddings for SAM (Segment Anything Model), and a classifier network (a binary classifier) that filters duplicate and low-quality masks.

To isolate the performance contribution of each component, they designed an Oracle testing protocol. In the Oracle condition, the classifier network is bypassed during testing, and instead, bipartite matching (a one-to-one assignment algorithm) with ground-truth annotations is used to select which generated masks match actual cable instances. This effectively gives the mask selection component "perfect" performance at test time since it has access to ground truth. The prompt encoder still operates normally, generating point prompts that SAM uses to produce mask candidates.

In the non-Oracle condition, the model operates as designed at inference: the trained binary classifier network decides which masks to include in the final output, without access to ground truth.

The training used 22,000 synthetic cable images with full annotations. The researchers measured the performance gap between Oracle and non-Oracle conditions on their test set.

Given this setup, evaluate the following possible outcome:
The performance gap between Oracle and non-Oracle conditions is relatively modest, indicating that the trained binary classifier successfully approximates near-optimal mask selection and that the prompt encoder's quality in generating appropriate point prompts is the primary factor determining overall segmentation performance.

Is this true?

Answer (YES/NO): NO